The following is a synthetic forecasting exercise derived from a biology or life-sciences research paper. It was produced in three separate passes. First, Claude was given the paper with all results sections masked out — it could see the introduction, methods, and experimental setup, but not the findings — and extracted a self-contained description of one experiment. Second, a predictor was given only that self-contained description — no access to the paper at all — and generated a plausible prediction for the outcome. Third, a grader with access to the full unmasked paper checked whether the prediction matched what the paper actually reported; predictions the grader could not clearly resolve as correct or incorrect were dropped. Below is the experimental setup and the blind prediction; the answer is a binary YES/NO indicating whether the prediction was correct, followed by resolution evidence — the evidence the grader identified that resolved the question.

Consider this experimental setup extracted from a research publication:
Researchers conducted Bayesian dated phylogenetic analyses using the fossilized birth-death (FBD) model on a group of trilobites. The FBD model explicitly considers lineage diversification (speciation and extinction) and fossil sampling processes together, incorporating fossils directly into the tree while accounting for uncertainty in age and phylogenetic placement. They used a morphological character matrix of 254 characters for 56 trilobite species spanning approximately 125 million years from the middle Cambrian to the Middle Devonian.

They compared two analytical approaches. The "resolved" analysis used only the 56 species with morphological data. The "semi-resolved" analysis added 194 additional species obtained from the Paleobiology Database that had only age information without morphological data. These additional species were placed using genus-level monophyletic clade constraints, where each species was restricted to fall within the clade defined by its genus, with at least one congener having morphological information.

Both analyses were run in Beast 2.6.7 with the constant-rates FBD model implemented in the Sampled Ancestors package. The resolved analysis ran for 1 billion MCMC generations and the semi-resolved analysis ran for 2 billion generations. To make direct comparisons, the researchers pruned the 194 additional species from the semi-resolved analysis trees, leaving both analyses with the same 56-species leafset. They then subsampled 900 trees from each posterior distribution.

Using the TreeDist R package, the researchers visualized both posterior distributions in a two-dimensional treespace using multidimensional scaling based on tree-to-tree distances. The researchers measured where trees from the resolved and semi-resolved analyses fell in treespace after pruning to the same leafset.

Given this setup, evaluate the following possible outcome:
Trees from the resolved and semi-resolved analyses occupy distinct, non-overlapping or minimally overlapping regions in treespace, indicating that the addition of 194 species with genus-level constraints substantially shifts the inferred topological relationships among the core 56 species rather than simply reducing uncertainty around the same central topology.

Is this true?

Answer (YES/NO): YES